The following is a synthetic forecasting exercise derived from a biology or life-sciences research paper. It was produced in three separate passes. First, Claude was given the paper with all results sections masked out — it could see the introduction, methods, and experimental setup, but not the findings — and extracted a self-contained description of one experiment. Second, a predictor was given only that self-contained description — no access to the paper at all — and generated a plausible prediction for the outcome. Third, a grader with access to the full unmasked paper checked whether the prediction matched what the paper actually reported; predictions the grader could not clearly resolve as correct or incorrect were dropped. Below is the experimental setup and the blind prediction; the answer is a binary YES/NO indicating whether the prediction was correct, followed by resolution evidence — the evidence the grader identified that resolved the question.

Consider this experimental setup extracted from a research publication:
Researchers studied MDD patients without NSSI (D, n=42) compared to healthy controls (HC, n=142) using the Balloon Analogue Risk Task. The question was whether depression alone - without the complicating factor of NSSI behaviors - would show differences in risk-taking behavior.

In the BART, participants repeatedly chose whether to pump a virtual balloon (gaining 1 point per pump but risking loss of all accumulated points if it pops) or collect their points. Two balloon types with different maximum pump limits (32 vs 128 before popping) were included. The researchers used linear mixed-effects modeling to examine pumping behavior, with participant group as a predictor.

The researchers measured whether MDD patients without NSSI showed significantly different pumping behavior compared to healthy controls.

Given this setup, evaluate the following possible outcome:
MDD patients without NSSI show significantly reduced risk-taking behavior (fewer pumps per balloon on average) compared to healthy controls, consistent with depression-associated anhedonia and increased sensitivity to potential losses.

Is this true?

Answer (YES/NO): NO